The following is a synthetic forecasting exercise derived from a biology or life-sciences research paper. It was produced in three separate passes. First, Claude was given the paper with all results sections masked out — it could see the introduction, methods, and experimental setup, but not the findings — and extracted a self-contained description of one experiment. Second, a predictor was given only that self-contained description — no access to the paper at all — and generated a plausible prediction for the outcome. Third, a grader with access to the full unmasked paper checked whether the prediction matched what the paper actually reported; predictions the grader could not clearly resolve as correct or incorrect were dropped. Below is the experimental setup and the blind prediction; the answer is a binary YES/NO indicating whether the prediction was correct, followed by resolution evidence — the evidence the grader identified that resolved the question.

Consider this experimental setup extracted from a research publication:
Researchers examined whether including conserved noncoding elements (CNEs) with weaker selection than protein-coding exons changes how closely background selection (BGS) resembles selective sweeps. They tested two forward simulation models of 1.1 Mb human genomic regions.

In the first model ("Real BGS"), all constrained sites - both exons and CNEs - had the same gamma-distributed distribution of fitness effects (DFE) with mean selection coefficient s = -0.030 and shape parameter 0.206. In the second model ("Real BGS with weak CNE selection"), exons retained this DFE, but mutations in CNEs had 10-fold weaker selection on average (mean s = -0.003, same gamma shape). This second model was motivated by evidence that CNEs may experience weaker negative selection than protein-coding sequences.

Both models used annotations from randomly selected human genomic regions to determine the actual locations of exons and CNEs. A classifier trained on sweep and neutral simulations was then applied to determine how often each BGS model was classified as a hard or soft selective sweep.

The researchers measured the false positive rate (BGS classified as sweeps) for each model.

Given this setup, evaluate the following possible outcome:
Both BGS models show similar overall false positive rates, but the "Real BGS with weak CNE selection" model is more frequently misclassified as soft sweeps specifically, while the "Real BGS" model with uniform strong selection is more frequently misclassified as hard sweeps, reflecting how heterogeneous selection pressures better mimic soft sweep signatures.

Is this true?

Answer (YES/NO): NO